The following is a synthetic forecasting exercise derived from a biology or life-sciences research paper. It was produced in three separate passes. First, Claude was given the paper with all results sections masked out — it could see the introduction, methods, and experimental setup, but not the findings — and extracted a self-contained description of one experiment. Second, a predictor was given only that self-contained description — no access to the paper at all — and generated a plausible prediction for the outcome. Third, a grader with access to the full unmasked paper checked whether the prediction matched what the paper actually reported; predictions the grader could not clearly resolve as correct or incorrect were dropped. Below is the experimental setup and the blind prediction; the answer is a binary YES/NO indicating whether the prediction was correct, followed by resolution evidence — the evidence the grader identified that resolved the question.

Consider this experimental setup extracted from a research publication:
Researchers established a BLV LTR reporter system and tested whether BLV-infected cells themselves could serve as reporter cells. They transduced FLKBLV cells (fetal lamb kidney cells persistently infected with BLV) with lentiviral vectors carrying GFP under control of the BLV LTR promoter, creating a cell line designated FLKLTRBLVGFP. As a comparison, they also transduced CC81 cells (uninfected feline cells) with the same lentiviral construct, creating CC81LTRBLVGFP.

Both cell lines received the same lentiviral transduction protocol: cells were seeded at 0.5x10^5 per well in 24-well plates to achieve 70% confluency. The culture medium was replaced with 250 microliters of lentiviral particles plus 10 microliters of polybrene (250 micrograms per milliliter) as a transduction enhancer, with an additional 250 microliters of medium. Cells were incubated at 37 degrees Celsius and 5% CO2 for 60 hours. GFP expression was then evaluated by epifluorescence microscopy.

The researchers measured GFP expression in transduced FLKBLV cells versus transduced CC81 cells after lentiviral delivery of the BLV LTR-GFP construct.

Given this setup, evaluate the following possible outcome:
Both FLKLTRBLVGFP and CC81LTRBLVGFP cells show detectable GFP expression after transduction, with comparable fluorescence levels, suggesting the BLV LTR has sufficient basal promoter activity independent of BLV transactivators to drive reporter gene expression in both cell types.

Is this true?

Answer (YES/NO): NO